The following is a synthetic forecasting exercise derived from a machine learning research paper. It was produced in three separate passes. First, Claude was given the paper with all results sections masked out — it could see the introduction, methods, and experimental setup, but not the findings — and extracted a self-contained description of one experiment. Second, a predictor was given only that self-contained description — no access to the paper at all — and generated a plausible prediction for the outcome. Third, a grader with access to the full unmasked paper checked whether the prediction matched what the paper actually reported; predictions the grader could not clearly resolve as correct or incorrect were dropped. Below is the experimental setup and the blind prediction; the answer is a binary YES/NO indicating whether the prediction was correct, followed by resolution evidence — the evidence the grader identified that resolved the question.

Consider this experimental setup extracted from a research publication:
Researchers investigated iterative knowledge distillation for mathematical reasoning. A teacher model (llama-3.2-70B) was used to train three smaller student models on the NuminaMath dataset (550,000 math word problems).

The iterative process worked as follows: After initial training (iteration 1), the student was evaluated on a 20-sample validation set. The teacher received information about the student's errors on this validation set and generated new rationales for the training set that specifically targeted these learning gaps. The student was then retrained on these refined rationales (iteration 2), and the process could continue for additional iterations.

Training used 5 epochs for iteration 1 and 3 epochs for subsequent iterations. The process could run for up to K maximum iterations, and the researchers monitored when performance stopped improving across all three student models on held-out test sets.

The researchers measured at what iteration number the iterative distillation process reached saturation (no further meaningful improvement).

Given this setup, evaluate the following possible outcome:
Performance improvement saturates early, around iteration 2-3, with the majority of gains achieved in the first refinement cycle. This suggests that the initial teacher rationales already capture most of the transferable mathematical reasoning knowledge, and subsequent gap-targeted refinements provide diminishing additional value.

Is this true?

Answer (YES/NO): NO